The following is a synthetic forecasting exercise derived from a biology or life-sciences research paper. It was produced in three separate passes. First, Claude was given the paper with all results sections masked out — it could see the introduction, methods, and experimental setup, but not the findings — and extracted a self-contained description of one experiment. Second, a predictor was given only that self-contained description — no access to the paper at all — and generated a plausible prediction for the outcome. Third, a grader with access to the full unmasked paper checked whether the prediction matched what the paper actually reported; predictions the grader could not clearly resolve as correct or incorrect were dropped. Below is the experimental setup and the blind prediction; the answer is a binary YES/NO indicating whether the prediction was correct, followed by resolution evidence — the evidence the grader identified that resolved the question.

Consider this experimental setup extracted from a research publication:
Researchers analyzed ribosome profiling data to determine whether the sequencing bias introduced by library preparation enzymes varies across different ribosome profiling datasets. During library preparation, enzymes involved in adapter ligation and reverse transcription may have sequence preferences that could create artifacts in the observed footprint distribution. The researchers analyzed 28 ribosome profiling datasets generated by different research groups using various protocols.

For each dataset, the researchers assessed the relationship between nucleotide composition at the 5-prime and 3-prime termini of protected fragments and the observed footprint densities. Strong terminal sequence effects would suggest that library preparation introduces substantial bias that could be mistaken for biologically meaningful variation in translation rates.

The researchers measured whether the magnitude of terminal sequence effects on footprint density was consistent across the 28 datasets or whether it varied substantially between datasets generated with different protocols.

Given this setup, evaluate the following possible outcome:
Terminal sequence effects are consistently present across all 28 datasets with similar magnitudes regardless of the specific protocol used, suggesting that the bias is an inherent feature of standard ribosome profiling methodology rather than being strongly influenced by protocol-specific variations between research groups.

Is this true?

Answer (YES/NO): NO